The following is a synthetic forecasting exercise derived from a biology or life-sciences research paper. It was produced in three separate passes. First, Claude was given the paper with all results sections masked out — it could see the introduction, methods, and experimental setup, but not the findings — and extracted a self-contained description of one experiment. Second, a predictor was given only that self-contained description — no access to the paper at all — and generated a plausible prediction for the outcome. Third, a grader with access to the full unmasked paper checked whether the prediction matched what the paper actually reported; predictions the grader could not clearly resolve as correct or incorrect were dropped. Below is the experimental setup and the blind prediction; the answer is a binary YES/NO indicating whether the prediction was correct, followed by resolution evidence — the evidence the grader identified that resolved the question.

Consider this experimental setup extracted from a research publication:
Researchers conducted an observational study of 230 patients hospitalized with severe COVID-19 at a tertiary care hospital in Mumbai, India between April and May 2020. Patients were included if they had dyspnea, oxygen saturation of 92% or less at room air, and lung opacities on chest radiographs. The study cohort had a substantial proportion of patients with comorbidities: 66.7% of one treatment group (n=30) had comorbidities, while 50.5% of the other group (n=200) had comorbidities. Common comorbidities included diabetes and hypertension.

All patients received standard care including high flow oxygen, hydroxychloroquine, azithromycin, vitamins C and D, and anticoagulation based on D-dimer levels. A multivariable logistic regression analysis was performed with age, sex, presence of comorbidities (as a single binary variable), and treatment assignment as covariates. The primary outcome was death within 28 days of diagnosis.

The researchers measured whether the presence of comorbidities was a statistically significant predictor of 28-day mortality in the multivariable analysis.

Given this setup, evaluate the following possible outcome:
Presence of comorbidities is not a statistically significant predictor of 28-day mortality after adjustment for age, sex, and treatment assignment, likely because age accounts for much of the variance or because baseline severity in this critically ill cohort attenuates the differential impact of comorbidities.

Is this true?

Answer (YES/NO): YES